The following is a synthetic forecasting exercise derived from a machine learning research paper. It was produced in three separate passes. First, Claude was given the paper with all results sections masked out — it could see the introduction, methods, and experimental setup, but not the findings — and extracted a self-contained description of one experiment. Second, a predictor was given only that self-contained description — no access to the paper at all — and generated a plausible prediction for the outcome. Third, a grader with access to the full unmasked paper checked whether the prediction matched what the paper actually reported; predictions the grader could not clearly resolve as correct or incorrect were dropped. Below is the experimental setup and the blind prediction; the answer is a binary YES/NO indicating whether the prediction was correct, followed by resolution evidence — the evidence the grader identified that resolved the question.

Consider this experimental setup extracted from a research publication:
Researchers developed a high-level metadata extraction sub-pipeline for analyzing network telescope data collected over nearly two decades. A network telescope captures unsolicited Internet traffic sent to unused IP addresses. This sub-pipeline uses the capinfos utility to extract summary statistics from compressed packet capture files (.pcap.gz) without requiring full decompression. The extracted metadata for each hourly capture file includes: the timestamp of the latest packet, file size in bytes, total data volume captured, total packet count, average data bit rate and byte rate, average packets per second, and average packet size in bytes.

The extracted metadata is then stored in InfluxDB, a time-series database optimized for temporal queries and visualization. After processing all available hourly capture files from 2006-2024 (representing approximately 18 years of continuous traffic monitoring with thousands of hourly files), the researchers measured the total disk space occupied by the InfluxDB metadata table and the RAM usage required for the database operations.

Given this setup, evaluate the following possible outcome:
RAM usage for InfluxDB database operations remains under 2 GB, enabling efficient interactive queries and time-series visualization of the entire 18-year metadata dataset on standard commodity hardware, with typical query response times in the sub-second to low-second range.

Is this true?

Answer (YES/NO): NO